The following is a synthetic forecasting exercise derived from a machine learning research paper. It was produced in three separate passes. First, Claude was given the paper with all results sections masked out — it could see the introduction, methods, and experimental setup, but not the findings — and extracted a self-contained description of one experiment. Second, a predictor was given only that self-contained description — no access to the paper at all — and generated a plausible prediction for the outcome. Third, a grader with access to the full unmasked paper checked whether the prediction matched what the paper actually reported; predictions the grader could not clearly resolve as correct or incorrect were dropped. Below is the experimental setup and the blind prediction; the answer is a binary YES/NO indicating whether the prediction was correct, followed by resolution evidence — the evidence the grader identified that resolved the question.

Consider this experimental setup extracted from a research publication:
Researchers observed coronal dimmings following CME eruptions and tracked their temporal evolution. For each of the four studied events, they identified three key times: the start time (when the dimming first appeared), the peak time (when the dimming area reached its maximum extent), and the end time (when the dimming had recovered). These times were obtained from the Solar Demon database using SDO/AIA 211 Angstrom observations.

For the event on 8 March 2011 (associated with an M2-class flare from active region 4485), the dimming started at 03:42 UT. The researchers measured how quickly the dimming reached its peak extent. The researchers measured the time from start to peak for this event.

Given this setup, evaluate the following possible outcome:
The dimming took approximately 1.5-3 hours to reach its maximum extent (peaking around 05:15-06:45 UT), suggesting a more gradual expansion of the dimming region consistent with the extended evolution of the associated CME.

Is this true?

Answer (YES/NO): NO